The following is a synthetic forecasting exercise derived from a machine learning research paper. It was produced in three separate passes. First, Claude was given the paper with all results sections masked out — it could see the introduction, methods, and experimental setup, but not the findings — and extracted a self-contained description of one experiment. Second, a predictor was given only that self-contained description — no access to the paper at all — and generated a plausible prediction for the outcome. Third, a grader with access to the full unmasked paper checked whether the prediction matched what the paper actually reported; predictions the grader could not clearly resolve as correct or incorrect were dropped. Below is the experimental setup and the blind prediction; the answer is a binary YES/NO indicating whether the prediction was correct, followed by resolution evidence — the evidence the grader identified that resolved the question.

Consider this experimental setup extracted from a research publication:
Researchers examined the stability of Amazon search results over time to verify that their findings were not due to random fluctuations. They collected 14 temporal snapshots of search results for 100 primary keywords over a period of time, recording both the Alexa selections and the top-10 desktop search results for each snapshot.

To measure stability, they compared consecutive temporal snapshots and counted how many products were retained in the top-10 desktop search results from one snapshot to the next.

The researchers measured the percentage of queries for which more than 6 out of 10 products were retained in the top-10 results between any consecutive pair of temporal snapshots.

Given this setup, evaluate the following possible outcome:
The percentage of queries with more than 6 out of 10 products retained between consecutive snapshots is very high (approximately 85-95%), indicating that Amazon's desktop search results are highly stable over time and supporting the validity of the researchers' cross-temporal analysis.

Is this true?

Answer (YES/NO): YES